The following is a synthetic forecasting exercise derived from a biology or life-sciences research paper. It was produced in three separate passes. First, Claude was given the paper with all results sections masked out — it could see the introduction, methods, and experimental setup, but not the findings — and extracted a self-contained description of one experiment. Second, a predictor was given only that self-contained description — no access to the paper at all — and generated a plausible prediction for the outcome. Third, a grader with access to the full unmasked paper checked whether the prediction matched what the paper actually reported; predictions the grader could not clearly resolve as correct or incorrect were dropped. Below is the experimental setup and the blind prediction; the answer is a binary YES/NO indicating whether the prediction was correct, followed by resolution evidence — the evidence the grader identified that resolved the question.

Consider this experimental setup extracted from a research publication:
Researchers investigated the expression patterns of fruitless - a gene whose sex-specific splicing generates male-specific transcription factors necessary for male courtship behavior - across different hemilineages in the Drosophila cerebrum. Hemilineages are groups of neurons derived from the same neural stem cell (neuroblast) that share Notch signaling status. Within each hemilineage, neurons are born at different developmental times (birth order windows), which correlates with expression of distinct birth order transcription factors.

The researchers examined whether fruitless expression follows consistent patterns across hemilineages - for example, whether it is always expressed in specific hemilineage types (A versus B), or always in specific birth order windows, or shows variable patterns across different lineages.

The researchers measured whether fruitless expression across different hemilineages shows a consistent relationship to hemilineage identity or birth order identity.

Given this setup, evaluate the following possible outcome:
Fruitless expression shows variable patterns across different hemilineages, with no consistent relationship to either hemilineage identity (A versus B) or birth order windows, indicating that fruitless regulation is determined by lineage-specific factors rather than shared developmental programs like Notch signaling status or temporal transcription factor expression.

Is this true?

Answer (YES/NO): YES